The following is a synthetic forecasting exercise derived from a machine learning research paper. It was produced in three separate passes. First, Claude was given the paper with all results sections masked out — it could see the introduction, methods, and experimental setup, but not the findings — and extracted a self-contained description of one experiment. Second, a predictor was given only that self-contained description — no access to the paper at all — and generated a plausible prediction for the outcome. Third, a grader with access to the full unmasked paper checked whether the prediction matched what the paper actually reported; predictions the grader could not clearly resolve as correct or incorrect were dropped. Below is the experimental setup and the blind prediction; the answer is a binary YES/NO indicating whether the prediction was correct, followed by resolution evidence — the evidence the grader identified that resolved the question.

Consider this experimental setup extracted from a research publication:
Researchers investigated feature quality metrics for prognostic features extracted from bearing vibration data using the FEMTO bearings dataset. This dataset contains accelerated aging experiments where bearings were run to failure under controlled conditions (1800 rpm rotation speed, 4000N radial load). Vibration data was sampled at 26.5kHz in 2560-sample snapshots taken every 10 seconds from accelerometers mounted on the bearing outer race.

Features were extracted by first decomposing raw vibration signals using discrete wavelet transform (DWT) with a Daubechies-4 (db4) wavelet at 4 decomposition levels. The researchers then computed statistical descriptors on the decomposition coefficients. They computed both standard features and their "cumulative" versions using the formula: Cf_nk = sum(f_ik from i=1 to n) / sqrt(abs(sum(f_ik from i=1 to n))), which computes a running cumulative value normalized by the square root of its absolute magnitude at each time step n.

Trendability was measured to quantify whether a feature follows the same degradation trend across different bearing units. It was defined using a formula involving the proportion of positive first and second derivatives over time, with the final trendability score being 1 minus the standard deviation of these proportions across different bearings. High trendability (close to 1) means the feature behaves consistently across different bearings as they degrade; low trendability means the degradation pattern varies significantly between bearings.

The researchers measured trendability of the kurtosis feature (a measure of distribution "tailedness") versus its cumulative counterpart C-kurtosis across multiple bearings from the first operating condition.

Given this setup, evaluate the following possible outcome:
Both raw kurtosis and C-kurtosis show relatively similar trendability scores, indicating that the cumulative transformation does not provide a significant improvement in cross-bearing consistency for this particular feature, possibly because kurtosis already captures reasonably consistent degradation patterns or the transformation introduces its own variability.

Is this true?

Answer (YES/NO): NO